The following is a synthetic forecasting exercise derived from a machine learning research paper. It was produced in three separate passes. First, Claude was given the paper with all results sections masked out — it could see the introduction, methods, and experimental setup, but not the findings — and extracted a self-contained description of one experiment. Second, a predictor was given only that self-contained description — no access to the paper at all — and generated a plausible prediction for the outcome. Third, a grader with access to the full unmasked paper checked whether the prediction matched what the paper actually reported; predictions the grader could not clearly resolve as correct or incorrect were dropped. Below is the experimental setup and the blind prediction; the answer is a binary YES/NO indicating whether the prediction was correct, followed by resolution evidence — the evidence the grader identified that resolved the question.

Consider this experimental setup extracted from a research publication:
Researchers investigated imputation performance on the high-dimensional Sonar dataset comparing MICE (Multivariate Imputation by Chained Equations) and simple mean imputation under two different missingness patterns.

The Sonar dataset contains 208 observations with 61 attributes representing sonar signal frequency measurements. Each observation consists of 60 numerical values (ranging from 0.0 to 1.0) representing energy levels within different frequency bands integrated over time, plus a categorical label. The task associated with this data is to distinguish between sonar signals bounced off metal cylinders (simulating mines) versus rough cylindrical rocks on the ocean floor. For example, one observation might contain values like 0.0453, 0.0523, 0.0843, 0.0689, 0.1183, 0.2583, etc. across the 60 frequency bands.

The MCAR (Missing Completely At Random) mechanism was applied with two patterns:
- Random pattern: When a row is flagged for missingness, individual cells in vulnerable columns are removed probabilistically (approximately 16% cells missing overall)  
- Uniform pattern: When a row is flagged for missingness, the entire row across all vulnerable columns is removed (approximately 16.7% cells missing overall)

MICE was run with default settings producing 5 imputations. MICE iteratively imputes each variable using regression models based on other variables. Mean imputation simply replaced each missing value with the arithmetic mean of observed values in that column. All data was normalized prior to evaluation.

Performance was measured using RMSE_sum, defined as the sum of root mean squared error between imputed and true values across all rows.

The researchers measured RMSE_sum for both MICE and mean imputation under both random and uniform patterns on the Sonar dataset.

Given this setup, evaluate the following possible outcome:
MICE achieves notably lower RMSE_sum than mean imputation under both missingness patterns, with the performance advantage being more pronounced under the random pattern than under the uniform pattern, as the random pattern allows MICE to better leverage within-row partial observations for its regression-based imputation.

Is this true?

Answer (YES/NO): NO